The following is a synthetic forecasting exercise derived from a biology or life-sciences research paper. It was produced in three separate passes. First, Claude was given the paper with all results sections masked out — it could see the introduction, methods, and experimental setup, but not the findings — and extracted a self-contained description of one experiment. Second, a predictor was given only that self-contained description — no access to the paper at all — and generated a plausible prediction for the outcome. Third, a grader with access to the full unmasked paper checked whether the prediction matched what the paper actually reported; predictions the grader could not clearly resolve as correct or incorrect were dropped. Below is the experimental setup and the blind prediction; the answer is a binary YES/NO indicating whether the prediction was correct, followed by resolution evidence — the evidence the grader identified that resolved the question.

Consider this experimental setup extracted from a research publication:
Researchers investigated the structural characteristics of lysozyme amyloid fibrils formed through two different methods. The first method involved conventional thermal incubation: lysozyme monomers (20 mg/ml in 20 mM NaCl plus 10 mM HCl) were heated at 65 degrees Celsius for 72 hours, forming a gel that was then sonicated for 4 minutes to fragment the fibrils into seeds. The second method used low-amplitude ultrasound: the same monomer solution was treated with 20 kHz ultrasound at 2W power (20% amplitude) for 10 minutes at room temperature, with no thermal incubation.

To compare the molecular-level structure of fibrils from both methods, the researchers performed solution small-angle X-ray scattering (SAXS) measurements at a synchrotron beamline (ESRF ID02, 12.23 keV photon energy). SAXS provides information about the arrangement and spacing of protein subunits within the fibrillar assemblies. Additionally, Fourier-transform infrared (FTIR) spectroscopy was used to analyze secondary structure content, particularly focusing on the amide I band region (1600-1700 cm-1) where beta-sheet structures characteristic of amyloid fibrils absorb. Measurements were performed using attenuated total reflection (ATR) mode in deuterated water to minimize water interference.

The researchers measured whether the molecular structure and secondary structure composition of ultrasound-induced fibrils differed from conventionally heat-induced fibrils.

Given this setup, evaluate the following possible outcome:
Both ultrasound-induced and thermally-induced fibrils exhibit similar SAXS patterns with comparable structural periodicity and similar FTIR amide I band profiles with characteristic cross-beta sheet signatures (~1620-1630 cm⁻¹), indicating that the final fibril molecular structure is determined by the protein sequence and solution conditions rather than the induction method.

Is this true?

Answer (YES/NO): NO